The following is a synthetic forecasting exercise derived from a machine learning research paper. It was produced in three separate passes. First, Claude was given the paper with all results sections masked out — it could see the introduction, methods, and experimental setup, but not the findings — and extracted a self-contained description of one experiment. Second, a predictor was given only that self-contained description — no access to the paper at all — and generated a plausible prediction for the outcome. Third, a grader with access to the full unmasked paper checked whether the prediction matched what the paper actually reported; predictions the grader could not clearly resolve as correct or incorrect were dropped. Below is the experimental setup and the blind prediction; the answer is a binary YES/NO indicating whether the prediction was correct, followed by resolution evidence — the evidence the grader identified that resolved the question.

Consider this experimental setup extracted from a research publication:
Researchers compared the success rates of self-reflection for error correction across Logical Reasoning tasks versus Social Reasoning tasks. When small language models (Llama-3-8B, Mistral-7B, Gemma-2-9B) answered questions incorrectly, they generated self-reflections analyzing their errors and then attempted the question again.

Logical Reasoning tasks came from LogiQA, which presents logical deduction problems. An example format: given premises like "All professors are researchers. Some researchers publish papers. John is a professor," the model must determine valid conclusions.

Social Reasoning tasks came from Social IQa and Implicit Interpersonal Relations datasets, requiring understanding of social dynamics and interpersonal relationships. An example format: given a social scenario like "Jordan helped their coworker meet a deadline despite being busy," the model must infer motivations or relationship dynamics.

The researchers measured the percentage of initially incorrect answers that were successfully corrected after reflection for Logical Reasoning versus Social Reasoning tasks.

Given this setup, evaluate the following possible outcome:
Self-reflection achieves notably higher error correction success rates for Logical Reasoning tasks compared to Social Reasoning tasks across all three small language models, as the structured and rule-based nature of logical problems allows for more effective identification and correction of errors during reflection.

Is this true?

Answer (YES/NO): NO